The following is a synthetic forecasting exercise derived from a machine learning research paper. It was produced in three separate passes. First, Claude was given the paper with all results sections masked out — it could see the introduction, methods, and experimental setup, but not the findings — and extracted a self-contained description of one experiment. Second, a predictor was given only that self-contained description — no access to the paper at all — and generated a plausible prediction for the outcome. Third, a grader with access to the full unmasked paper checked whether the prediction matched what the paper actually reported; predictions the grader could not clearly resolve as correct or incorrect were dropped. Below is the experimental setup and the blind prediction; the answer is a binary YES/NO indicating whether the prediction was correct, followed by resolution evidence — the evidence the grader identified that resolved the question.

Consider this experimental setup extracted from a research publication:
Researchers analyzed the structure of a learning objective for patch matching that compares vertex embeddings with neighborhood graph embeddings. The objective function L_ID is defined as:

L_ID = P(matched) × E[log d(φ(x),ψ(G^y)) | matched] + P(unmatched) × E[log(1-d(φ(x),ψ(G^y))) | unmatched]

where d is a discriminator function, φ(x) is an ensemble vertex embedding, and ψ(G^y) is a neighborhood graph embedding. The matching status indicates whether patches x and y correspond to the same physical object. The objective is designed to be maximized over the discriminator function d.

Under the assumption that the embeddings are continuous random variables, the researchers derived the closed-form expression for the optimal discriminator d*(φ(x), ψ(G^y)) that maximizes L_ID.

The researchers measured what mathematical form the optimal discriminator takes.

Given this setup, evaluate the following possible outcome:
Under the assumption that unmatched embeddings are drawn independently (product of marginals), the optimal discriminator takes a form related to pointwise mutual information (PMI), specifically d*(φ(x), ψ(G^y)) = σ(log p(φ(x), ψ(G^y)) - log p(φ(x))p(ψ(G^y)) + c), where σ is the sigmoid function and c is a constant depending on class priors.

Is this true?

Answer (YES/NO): NO